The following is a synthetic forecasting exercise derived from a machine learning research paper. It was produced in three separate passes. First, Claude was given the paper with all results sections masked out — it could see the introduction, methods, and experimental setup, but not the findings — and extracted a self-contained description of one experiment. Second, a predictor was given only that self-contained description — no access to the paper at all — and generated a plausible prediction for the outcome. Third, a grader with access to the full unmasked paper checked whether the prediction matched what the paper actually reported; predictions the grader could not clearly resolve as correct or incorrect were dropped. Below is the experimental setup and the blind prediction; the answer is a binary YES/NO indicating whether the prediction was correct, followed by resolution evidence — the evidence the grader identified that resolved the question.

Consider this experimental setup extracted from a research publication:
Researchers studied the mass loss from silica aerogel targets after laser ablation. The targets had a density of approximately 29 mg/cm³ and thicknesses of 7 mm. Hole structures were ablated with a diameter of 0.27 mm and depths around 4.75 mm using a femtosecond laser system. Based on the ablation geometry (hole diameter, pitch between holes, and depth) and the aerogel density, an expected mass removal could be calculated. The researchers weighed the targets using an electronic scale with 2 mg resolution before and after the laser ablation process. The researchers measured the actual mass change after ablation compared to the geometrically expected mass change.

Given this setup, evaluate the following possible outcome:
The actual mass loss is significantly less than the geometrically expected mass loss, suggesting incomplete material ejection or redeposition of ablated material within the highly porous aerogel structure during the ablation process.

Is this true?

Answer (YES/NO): YES